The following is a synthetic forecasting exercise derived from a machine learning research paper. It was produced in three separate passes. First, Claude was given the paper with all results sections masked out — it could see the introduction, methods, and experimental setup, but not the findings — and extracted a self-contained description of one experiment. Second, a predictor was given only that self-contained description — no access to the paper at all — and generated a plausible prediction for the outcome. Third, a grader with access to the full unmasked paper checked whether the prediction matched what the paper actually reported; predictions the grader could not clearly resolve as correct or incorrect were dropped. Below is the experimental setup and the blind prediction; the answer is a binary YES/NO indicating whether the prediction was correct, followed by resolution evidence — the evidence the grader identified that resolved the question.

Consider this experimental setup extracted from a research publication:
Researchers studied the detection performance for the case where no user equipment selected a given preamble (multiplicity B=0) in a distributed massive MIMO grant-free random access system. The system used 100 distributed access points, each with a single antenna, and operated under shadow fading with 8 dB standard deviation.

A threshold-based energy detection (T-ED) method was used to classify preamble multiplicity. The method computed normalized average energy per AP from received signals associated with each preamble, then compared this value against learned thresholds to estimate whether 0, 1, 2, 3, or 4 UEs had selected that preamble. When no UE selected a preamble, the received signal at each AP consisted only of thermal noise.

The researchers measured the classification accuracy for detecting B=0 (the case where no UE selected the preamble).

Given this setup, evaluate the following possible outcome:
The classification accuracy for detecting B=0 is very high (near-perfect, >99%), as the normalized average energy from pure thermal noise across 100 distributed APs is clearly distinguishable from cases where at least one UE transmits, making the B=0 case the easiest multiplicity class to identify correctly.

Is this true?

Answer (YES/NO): YES